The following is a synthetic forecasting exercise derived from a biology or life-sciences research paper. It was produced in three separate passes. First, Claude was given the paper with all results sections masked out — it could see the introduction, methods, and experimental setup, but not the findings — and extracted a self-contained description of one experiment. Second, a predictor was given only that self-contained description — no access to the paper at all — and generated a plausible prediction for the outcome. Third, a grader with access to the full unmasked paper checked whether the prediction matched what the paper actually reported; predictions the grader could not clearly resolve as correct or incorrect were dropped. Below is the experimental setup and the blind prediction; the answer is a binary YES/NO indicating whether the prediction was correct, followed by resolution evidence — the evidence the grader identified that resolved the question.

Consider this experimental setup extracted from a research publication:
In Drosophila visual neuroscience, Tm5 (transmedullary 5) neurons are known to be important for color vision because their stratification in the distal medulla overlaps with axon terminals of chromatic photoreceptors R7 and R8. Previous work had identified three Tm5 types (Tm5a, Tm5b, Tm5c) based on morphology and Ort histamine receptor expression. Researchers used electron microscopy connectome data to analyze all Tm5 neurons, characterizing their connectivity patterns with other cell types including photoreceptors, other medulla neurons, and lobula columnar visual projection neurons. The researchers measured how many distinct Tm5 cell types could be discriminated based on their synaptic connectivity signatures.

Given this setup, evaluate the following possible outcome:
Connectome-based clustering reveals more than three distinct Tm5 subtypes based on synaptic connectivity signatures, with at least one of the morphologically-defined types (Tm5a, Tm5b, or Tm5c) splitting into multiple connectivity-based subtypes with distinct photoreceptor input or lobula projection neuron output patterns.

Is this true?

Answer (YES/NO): NO